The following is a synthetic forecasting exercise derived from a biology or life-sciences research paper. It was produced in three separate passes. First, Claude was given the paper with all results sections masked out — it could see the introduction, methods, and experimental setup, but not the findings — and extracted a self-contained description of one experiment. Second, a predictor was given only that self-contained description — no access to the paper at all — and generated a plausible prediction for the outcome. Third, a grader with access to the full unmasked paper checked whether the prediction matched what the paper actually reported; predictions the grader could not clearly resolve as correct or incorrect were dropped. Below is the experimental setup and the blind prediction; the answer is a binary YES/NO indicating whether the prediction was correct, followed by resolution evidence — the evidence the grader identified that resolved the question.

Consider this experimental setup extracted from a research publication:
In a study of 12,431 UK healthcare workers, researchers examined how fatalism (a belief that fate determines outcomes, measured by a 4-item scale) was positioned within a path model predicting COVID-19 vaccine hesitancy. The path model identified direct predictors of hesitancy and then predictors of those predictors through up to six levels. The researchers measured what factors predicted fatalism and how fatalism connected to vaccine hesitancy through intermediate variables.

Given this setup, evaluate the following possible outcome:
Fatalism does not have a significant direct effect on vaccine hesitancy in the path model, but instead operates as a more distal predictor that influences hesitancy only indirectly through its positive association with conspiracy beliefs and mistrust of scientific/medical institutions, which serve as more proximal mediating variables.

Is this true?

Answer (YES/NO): NO